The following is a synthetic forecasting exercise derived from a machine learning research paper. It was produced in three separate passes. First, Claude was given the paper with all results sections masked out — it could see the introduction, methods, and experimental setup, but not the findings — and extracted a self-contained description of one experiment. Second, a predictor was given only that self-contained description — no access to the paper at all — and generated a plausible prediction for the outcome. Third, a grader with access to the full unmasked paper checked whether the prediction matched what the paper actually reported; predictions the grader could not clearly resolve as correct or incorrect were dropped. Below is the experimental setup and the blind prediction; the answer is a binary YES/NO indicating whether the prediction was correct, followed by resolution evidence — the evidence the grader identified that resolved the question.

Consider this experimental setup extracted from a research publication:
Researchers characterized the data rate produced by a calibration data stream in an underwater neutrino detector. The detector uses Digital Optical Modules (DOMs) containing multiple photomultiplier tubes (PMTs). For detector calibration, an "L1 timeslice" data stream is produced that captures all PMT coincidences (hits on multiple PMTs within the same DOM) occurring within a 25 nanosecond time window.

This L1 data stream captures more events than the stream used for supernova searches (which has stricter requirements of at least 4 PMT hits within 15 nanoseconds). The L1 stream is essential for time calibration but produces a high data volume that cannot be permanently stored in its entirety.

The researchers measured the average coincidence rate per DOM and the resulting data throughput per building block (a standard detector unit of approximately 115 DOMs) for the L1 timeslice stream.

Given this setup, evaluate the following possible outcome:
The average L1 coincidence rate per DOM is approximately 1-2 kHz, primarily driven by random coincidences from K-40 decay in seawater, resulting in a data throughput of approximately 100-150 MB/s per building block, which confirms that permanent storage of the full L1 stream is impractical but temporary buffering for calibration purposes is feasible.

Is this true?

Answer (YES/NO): NO